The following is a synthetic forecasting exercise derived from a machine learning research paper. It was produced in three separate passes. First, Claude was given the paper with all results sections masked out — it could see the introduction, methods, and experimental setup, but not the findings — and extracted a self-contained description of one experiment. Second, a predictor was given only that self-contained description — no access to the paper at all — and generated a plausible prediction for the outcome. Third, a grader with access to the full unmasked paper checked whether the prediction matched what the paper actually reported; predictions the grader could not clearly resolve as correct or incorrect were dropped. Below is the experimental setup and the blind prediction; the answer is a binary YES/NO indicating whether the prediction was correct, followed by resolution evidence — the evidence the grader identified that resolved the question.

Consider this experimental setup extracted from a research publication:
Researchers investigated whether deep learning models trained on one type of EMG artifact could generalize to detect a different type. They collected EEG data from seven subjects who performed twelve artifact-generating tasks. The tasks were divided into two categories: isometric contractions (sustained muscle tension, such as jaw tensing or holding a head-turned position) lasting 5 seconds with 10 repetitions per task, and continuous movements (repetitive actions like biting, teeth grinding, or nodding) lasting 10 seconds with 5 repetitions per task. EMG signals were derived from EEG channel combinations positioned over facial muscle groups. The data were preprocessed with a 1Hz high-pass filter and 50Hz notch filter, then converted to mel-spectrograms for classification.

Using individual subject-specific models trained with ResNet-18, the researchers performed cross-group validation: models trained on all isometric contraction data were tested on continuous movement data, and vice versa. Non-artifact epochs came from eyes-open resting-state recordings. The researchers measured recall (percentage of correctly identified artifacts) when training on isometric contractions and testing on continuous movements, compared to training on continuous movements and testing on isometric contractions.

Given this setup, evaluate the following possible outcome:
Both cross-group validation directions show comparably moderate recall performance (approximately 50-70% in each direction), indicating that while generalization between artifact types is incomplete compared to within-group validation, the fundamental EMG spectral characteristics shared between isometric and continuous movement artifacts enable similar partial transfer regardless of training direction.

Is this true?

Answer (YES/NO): YES